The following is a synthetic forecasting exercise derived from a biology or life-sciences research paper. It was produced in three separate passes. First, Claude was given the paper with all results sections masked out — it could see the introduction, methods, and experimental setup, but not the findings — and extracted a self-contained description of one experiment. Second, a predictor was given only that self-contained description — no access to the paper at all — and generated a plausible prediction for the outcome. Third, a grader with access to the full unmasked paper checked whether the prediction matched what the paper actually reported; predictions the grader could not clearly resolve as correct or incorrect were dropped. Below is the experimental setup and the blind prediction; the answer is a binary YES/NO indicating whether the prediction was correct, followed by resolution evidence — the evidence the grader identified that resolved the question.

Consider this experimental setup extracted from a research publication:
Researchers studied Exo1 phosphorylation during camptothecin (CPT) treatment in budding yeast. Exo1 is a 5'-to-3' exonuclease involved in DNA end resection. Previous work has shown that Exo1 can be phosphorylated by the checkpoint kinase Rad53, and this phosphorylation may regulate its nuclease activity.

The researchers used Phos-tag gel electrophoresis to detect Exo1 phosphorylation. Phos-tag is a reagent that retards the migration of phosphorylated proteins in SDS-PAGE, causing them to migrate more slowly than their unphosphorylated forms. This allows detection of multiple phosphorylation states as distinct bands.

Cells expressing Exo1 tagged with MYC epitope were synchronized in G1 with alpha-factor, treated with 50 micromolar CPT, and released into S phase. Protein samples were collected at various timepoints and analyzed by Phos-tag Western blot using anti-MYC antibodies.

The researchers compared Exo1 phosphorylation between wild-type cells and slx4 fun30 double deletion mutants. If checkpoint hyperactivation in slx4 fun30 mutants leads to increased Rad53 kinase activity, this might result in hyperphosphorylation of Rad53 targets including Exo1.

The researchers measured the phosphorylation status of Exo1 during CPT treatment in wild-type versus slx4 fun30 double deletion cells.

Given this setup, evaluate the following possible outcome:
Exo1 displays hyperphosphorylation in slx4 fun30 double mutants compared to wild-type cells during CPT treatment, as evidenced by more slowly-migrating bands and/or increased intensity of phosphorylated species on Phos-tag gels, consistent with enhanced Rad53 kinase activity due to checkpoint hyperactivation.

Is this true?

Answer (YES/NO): YES